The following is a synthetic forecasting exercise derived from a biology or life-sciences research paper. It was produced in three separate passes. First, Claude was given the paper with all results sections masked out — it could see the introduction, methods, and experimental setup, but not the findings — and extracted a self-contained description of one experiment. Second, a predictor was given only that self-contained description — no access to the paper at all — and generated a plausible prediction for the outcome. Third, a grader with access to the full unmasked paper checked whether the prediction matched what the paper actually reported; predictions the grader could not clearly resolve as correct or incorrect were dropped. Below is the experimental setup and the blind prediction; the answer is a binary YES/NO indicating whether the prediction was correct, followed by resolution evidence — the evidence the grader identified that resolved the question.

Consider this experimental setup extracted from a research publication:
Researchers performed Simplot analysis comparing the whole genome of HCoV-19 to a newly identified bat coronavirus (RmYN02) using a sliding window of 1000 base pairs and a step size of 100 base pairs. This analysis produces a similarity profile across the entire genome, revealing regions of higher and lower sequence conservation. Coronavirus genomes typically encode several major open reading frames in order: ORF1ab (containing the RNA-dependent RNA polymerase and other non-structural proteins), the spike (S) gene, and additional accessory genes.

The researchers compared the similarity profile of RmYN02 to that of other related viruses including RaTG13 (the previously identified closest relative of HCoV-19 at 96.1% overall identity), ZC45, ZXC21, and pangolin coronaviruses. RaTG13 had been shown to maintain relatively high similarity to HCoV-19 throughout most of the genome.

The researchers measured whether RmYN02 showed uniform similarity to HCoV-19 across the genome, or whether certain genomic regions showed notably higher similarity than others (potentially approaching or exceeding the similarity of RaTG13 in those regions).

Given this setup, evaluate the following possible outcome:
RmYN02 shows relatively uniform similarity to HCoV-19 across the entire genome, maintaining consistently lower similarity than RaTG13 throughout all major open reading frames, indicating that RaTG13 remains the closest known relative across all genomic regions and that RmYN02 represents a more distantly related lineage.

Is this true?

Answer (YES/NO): NO